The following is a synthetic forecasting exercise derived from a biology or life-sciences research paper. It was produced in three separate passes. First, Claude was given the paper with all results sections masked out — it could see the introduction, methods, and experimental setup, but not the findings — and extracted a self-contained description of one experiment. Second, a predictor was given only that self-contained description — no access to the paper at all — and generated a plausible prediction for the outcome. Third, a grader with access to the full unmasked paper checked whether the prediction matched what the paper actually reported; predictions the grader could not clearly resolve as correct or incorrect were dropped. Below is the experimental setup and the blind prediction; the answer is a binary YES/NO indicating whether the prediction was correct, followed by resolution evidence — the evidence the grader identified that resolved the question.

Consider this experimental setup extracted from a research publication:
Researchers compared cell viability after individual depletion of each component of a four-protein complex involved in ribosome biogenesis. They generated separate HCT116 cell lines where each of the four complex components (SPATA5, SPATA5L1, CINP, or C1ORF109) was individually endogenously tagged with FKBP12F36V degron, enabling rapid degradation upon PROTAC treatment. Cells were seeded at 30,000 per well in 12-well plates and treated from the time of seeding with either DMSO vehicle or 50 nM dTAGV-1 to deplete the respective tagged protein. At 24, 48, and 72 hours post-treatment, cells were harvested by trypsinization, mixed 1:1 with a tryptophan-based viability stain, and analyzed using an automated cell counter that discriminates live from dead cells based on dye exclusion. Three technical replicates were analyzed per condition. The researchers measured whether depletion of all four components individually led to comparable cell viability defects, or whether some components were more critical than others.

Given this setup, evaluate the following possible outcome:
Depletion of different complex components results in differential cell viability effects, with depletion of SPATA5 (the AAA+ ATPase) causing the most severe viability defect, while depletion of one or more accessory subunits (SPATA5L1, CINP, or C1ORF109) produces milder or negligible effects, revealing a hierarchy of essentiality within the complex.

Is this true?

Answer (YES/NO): NO